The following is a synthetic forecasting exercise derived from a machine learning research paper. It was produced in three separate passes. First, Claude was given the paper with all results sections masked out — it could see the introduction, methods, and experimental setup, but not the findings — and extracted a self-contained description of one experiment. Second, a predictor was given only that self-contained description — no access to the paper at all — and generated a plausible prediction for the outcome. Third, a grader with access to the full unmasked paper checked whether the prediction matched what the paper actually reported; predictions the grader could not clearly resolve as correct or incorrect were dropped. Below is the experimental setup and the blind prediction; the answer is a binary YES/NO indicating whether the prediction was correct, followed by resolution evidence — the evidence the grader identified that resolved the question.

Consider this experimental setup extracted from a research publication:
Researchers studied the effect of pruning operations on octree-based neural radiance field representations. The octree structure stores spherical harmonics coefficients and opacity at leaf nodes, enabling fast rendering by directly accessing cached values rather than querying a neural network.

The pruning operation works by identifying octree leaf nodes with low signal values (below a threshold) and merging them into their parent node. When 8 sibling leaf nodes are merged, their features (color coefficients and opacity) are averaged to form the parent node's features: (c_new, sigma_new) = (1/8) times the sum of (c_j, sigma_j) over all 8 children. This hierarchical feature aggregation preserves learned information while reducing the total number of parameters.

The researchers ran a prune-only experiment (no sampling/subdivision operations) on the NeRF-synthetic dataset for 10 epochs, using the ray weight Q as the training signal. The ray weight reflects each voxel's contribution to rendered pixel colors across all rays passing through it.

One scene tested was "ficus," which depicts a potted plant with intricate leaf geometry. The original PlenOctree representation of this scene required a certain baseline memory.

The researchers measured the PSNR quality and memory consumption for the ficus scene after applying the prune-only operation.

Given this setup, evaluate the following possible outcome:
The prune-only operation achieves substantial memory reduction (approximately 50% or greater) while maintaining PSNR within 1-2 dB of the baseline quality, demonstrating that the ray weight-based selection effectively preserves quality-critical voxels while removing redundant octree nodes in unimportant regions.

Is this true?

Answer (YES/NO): YES